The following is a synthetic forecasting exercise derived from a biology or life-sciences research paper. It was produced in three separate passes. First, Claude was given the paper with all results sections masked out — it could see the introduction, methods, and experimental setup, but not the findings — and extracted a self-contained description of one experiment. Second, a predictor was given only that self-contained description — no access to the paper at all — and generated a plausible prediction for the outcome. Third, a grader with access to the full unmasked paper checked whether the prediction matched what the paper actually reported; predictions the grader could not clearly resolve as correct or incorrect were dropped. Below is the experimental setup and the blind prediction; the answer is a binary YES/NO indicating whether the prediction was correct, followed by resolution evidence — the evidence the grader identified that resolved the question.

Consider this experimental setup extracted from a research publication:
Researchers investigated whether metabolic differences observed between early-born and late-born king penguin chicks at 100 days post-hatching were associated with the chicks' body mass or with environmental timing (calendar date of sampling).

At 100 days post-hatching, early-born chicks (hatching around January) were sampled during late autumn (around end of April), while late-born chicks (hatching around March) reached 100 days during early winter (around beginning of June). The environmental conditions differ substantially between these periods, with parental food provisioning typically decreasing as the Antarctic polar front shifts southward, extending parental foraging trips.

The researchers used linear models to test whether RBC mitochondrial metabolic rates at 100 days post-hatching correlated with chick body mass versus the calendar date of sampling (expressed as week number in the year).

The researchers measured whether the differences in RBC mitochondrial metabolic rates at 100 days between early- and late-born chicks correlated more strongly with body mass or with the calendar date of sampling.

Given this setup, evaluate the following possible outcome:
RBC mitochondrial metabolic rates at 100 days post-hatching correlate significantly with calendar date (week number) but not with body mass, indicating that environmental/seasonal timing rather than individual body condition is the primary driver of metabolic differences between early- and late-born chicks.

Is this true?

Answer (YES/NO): YES